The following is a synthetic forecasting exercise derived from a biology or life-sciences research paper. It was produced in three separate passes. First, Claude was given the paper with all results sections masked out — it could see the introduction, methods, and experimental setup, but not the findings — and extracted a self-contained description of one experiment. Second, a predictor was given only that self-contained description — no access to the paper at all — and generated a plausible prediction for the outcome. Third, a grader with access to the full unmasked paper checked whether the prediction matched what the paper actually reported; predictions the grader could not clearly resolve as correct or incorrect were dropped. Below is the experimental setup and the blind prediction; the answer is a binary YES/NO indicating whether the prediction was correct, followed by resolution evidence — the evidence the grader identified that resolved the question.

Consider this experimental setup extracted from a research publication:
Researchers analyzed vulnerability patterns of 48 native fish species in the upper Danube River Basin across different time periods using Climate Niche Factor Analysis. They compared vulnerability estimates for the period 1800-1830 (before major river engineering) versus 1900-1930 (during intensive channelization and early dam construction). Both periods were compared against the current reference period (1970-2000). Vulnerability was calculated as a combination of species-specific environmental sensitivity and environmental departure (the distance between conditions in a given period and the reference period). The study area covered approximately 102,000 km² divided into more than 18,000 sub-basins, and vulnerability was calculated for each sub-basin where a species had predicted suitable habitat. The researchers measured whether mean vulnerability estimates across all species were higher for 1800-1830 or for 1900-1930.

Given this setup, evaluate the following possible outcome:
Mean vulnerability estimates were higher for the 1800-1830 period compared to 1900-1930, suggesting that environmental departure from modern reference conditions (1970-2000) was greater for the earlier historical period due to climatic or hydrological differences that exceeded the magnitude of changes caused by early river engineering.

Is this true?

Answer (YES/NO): NO